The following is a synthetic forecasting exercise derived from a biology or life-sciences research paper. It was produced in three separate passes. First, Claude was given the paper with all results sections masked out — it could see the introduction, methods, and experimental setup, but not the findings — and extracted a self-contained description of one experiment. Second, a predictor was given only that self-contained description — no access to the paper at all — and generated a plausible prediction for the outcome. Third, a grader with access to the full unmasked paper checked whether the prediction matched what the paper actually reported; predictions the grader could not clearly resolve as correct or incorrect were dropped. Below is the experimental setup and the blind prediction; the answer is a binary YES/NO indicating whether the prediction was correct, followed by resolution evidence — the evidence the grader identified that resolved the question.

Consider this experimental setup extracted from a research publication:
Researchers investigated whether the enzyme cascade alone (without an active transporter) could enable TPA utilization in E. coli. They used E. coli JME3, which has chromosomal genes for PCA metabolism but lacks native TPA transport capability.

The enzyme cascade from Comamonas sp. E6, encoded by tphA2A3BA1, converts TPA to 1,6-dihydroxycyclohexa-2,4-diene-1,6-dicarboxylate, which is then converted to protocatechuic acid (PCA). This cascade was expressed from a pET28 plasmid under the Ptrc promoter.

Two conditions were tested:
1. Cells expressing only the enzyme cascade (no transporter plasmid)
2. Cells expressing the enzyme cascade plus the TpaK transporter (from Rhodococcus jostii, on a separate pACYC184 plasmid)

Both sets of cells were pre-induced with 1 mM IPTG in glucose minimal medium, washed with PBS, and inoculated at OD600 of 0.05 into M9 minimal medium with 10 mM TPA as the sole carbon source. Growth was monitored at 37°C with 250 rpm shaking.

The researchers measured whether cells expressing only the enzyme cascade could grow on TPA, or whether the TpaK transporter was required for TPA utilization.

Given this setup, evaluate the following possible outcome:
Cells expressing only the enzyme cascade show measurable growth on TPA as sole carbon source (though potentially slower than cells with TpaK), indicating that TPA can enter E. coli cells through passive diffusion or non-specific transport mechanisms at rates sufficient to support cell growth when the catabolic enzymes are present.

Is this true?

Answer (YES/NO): NO